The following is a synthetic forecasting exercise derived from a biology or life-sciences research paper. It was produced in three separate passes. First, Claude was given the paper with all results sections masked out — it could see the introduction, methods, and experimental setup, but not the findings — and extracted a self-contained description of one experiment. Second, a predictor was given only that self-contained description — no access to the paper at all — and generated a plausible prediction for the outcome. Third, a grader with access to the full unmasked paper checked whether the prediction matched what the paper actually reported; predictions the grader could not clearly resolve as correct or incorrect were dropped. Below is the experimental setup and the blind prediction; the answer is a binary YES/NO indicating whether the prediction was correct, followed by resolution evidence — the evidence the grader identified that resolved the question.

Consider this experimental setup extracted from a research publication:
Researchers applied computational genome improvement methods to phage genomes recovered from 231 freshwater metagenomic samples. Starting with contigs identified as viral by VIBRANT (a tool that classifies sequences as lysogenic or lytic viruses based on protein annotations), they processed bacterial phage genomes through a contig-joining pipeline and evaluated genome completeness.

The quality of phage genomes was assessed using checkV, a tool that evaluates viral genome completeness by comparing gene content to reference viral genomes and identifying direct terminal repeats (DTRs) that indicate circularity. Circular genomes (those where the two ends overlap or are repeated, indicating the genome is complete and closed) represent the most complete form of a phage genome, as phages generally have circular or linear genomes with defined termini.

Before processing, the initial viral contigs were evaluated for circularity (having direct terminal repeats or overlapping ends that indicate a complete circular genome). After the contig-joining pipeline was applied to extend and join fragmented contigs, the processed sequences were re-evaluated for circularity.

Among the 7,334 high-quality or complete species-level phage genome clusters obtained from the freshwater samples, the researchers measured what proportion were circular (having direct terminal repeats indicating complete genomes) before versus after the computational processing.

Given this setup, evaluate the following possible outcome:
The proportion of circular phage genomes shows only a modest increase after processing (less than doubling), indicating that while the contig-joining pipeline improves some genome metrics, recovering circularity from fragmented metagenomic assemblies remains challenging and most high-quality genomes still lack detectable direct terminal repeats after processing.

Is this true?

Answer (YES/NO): NO